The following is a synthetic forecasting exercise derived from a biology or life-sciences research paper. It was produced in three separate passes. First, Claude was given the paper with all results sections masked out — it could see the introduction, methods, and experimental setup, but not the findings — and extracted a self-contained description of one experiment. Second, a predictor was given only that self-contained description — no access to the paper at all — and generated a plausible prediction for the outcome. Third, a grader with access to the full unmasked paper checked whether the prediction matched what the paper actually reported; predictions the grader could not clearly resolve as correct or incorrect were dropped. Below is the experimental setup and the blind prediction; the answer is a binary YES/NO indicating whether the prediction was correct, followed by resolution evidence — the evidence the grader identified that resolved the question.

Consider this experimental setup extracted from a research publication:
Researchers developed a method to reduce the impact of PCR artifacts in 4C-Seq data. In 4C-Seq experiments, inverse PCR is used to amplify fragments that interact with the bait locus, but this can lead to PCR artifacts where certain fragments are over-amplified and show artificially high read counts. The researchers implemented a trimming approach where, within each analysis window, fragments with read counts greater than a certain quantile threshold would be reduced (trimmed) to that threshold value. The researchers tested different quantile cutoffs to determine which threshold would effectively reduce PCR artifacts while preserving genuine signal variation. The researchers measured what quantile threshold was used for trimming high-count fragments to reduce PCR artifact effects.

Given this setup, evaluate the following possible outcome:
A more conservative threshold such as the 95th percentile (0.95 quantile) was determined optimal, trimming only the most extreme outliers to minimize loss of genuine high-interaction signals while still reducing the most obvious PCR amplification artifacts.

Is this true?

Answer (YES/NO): NO